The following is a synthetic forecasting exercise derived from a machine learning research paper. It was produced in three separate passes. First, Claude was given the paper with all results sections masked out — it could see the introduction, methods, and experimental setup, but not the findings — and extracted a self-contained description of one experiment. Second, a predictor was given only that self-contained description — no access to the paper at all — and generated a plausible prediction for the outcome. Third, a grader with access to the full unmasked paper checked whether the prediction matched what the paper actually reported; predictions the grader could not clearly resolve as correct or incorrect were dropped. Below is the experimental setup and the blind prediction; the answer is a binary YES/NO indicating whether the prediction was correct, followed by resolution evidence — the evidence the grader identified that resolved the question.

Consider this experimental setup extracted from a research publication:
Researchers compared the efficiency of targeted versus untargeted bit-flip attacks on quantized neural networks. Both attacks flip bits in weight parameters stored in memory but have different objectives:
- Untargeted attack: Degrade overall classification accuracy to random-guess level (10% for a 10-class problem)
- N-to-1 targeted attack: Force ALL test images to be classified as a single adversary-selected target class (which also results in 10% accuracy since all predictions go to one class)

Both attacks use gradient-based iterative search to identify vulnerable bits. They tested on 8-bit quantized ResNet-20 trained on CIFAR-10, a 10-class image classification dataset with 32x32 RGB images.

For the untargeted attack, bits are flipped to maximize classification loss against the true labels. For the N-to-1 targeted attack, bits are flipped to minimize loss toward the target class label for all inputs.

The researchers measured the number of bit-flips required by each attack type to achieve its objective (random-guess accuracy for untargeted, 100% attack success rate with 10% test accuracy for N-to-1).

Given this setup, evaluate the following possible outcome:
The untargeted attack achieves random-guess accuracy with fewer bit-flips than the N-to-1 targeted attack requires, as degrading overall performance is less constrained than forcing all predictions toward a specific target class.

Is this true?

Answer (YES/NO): NO